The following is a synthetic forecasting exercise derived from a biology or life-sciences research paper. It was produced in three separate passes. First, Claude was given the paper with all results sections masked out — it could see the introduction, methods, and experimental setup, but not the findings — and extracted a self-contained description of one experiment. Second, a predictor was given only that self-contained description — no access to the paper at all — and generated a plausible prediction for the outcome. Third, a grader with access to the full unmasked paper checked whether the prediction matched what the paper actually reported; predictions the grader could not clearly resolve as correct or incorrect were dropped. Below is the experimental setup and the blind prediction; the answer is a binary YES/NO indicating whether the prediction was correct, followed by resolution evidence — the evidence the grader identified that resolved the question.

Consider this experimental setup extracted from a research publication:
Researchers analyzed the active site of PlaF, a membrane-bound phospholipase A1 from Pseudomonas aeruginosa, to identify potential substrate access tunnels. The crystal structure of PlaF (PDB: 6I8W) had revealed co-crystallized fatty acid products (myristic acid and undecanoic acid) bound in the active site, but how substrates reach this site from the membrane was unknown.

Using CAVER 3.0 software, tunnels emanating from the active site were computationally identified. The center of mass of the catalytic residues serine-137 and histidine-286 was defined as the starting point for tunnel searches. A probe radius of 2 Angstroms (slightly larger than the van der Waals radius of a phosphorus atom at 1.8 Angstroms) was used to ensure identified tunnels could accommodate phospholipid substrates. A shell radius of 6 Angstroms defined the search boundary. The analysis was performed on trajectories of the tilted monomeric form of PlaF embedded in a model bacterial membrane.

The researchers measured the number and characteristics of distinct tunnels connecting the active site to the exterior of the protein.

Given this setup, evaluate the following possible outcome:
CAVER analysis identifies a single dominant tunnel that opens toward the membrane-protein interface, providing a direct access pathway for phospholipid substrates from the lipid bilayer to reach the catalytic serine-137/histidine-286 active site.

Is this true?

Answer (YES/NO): NO